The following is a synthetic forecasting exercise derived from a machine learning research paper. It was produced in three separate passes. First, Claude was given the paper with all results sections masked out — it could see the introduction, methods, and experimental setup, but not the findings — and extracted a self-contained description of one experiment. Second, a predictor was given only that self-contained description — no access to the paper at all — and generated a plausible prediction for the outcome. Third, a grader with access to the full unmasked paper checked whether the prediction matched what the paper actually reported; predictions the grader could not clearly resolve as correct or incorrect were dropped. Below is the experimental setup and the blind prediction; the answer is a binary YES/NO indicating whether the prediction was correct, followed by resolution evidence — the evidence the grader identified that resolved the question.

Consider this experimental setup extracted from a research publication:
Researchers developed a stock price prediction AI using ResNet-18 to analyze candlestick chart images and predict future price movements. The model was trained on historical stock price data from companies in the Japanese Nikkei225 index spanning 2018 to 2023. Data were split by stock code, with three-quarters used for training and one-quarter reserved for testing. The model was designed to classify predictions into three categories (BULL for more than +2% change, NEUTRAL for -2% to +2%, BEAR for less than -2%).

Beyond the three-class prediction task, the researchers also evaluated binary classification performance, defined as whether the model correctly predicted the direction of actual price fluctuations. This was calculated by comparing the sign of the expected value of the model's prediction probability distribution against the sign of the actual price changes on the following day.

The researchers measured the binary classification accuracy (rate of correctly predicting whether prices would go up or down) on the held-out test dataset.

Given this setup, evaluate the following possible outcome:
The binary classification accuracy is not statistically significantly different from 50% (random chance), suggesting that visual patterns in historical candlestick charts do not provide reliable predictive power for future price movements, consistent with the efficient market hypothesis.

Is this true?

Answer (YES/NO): NO